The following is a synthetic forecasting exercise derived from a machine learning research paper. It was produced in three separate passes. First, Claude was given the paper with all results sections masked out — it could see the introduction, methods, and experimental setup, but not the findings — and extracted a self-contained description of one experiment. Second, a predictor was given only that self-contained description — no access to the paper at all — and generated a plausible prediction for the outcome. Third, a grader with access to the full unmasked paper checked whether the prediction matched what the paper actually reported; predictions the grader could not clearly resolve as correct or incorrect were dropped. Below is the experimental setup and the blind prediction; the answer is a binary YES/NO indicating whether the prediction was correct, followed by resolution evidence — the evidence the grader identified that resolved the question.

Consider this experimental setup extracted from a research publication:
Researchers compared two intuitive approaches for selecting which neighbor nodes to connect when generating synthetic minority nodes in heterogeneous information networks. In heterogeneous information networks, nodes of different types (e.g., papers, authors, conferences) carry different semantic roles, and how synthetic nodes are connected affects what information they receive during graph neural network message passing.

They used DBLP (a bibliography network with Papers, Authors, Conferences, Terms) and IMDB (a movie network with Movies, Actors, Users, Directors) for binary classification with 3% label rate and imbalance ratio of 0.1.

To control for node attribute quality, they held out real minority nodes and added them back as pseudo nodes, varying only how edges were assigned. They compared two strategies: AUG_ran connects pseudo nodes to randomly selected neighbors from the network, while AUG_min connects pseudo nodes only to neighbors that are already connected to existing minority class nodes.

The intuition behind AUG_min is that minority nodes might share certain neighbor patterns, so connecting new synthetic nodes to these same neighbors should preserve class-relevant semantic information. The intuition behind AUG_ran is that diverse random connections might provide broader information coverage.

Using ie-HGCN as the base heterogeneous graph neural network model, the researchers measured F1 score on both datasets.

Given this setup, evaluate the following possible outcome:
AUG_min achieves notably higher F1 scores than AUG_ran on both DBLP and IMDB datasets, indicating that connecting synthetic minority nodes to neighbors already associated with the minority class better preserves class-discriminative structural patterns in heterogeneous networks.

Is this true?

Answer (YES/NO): NO